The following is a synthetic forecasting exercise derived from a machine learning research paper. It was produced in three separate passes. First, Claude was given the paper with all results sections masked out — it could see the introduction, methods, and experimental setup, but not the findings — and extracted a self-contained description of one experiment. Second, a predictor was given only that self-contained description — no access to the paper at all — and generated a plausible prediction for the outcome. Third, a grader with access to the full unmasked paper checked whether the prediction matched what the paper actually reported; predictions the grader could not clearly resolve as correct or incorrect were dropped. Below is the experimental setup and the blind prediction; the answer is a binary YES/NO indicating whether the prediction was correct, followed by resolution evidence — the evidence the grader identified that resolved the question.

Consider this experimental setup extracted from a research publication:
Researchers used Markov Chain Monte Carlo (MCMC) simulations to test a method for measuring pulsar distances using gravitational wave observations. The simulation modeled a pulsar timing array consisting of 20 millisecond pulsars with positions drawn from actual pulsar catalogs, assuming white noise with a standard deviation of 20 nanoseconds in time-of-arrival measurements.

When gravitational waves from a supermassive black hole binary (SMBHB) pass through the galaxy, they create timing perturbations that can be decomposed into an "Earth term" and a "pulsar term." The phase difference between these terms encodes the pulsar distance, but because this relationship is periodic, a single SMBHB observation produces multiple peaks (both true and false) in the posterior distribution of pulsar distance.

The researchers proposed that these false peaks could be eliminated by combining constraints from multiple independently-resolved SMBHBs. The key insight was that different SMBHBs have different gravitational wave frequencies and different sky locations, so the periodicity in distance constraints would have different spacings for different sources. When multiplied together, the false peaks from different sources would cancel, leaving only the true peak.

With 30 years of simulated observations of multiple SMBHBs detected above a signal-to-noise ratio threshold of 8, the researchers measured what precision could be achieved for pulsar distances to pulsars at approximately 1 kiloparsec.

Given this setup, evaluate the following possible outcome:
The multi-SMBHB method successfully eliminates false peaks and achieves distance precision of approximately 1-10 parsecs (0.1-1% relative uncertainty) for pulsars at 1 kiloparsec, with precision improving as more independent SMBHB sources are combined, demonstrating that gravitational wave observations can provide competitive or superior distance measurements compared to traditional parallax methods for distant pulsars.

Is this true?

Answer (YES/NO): NO